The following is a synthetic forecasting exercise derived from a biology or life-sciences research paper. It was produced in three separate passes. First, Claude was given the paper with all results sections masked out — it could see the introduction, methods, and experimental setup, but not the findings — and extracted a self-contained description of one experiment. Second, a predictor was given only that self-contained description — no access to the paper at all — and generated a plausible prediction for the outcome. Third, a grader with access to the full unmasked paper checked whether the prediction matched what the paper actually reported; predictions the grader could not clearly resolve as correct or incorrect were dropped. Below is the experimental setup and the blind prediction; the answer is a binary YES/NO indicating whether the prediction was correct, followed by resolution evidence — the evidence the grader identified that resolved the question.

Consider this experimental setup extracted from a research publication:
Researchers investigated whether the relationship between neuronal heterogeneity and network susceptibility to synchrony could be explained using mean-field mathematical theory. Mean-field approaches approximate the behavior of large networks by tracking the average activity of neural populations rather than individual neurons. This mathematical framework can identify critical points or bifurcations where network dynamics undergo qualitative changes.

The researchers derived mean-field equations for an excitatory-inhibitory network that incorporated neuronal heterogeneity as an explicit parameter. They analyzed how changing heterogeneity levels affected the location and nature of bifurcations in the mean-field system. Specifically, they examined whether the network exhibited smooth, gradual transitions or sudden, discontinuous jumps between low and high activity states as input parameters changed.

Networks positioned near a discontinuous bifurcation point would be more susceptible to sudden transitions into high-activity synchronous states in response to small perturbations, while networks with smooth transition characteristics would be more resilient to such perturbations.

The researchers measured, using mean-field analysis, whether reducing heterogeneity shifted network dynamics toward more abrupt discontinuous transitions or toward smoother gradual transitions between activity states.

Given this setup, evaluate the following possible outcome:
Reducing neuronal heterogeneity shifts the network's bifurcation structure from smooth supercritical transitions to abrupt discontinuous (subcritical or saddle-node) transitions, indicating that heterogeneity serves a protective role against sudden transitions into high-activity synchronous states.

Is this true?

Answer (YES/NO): YES